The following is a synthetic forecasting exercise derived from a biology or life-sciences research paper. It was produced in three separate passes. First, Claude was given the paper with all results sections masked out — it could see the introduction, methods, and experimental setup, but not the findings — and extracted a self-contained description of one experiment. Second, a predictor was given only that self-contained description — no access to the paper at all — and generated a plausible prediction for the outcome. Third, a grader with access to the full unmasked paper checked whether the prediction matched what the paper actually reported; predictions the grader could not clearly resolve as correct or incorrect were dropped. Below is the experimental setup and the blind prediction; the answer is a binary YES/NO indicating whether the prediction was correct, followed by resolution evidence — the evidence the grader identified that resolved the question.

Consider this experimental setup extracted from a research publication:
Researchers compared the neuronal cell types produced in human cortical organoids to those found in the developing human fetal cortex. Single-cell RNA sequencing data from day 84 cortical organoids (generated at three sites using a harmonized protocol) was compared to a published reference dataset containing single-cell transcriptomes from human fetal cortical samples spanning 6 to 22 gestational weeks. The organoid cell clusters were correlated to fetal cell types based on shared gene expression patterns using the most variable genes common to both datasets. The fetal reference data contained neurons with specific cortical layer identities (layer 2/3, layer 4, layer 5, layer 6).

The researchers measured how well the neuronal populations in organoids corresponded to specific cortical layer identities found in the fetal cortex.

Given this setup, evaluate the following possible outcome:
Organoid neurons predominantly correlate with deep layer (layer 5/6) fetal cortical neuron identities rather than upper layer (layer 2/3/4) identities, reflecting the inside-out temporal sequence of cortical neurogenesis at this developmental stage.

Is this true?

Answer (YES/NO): NO